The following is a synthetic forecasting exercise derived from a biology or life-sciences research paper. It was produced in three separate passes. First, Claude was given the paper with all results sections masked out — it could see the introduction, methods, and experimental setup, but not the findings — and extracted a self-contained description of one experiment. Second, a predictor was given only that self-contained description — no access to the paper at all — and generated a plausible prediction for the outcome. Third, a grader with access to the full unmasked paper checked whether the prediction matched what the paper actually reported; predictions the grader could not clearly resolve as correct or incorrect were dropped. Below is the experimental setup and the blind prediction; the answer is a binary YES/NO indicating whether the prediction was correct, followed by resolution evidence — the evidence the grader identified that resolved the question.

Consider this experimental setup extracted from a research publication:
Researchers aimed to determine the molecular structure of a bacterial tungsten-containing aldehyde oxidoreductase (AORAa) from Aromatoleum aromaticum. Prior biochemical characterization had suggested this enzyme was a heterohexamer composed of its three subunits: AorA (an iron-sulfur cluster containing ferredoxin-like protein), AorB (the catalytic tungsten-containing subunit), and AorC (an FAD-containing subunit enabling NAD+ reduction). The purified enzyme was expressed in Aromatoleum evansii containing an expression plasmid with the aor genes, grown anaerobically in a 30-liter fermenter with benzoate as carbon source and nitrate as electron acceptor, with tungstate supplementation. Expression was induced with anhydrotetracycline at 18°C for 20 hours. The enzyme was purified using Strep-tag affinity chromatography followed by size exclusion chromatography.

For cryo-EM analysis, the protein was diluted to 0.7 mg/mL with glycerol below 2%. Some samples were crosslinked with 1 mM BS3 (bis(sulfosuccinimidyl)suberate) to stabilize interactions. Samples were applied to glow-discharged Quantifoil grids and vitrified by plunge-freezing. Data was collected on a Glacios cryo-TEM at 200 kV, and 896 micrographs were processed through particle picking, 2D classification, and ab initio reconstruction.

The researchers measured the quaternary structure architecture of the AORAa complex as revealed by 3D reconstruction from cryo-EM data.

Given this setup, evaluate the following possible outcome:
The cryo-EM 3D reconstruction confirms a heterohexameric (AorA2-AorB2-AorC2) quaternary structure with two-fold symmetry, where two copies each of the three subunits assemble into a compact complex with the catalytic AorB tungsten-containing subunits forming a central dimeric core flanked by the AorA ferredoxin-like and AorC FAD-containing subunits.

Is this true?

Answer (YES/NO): NO